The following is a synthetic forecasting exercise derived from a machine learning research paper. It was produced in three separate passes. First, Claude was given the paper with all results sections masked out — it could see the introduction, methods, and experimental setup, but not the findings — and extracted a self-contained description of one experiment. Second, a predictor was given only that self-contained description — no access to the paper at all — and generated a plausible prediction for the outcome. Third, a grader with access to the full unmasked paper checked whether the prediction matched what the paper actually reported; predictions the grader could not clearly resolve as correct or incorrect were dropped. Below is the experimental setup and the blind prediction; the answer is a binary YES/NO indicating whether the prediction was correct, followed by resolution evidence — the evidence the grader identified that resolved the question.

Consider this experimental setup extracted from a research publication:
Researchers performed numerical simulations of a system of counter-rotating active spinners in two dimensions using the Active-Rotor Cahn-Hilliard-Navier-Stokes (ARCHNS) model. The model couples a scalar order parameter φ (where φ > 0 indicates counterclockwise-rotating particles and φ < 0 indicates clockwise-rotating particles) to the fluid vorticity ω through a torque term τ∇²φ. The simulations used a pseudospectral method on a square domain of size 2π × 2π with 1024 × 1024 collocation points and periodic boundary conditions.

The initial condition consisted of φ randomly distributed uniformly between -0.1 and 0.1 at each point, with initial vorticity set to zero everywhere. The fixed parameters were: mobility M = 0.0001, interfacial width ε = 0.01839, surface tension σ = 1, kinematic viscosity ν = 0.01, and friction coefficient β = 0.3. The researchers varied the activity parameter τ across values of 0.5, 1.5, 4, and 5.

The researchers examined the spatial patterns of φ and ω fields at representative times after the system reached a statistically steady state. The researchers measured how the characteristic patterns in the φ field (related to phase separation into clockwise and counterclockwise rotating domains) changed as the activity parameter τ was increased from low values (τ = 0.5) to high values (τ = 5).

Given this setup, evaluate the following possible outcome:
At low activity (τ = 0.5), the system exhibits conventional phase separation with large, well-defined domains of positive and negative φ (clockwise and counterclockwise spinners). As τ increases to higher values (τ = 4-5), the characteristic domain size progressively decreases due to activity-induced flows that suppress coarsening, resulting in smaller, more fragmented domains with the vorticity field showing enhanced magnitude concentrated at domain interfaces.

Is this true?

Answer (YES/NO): NO